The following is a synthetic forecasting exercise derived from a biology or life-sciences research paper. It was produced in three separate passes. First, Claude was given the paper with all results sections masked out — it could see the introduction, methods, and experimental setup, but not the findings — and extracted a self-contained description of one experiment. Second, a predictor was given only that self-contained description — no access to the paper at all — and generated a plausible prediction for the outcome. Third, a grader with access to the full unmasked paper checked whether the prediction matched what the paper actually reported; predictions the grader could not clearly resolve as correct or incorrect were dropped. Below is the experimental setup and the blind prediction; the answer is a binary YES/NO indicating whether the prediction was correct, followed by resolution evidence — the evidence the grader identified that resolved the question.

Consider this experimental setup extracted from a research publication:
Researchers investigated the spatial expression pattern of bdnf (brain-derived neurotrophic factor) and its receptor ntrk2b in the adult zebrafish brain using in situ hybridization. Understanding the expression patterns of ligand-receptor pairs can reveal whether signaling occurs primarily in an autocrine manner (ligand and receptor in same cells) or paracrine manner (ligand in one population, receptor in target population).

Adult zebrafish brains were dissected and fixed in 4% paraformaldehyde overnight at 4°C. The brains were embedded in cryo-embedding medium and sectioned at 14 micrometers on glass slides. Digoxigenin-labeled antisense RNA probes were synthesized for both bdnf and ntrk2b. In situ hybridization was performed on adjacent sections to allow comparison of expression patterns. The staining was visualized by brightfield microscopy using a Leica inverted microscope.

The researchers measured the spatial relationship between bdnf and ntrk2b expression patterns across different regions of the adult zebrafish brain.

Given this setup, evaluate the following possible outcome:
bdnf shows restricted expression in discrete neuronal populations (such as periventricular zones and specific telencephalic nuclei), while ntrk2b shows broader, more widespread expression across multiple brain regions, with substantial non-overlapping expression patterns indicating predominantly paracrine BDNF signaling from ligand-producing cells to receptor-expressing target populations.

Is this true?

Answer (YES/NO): NO